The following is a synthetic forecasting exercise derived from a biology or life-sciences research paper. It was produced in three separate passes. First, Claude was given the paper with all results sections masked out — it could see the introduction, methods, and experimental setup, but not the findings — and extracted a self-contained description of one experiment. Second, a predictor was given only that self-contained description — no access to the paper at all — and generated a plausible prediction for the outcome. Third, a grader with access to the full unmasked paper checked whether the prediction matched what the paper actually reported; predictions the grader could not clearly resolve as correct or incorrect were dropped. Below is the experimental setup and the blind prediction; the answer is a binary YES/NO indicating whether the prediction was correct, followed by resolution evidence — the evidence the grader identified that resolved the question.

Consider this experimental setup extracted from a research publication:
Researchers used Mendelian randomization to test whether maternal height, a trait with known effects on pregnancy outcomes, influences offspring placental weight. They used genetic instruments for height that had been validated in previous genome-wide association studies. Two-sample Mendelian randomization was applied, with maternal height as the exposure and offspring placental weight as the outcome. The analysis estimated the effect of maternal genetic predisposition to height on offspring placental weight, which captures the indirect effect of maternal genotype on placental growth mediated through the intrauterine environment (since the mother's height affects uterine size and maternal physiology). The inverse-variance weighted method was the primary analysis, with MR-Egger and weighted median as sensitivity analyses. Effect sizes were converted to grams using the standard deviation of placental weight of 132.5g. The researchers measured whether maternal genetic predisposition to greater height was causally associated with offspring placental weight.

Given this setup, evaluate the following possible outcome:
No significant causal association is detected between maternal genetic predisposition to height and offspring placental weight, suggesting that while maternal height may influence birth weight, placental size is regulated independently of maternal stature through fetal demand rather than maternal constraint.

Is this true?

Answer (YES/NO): NO